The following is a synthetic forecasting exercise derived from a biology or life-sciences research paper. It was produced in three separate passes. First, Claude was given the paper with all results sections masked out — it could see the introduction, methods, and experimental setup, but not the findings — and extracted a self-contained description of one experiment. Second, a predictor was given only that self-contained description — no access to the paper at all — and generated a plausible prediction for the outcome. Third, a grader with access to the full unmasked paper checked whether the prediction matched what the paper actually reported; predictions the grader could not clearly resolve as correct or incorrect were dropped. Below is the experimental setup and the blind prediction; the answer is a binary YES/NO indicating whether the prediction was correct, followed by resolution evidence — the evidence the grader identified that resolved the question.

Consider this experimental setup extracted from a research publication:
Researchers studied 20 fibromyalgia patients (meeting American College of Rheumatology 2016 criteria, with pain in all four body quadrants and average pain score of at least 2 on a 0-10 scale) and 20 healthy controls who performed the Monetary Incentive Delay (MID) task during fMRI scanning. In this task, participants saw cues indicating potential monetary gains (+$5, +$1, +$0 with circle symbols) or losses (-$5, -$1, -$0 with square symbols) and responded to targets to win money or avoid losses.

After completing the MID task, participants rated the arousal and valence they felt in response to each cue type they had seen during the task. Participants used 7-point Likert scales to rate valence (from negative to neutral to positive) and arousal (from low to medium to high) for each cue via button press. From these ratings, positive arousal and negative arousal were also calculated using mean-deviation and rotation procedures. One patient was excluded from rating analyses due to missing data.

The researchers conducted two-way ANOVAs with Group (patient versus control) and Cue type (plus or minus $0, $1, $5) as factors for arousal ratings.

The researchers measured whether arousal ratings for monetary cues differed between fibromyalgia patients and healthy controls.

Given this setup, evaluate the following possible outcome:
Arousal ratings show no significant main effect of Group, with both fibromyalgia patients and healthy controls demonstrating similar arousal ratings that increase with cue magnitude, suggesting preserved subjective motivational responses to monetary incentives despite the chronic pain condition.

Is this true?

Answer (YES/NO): YES